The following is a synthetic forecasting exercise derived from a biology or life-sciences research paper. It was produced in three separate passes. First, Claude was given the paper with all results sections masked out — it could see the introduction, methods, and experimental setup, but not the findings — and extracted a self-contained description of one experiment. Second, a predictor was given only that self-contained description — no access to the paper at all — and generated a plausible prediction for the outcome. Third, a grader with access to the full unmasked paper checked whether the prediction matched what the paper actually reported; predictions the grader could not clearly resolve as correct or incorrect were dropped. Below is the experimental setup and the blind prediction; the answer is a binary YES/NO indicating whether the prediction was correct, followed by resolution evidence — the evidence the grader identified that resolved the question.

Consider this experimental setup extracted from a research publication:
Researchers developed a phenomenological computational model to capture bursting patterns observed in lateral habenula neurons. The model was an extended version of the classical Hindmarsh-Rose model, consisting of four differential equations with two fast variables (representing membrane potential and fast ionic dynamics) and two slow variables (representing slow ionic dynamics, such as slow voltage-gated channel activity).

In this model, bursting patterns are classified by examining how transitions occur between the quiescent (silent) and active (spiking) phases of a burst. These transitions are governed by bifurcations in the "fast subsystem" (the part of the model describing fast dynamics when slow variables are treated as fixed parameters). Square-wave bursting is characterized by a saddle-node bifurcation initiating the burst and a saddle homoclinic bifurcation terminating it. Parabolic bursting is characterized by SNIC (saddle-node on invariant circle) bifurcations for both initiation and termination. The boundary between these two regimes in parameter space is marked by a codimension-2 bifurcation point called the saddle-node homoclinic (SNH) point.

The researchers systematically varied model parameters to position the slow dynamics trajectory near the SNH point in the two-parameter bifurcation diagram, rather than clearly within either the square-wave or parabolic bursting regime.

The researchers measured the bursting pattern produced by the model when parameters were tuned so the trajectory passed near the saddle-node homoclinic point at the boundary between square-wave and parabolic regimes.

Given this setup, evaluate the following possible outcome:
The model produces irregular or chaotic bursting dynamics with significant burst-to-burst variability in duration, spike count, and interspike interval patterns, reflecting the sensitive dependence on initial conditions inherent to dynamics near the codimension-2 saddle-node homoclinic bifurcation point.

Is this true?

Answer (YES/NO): NO